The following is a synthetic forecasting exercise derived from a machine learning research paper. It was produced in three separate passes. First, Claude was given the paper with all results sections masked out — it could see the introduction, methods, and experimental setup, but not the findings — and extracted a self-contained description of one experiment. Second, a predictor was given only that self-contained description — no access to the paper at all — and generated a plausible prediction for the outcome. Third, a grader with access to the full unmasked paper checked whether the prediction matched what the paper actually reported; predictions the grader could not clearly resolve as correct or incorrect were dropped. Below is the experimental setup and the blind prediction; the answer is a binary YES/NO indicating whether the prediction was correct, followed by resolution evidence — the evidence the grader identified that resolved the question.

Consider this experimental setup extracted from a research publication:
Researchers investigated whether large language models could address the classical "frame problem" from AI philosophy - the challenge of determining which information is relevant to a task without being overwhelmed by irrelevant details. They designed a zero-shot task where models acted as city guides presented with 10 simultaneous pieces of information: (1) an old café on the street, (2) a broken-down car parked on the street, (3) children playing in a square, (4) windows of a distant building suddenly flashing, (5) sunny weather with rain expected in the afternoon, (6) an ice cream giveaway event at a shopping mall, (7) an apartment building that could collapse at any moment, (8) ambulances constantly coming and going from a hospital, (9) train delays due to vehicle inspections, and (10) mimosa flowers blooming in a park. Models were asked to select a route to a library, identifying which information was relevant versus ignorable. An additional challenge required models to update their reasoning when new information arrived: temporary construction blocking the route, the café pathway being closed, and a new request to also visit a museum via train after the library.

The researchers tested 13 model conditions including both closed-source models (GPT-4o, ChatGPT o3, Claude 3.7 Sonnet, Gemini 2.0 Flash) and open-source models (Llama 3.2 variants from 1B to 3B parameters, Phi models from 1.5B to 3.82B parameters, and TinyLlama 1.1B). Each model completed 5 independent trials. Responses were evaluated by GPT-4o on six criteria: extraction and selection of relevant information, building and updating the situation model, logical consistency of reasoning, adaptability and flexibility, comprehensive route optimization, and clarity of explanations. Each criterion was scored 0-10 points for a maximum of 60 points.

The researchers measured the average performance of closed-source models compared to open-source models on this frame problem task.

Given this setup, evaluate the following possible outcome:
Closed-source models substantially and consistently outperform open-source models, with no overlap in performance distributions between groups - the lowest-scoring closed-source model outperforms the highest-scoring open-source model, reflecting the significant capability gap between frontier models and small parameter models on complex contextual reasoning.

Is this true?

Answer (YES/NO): YES